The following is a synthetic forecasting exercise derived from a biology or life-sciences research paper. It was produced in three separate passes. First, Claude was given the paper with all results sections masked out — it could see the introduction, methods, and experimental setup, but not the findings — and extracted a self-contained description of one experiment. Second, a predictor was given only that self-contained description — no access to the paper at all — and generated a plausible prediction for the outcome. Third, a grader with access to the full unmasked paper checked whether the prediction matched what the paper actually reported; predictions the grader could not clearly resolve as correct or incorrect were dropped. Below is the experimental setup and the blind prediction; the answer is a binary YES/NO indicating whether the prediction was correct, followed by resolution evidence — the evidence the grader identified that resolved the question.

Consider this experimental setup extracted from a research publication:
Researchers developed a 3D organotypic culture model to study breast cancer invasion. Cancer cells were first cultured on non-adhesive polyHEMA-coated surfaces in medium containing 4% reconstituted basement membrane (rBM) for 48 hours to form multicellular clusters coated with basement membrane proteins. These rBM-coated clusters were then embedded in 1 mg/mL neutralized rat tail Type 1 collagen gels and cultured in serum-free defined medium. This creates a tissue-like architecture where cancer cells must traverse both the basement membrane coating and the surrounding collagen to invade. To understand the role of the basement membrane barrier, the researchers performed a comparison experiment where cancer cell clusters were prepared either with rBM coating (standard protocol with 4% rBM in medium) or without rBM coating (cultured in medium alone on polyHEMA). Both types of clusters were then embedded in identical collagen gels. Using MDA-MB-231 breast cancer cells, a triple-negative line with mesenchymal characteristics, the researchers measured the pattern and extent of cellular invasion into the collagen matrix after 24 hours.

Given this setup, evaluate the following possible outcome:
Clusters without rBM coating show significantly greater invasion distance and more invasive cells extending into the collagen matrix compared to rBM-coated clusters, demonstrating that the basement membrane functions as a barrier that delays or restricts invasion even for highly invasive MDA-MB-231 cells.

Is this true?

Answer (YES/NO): NO